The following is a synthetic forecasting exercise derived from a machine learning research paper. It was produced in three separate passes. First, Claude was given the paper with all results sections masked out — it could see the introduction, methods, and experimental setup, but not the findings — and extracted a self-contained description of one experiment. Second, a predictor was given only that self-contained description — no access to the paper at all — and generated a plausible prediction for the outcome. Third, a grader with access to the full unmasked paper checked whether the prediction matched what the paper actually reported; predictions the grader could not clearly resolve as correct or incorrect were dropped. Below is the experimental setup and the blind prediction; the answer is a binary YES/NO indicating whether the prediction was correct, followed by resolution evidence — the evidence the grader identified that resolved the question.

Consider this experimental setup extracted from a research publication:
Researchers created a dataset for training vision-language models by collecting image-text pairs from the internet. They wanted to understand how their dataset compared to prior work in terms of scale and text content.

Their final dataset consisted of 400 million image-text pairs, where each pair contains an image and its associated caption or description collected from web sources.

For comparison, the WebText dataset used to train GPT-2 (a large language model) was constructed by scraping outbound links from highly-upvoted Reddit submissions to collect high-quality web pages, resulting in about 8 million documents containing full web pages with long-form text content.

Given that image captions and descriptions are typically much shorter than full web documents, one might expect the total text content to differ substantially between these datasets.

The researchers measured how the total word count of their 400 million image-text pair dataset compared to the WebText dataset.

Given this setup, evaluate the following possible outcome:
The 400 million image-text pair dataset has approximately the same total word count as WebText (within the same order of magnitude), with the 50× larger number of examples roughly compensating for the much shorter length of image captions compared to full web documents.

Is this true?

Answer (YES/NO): YES